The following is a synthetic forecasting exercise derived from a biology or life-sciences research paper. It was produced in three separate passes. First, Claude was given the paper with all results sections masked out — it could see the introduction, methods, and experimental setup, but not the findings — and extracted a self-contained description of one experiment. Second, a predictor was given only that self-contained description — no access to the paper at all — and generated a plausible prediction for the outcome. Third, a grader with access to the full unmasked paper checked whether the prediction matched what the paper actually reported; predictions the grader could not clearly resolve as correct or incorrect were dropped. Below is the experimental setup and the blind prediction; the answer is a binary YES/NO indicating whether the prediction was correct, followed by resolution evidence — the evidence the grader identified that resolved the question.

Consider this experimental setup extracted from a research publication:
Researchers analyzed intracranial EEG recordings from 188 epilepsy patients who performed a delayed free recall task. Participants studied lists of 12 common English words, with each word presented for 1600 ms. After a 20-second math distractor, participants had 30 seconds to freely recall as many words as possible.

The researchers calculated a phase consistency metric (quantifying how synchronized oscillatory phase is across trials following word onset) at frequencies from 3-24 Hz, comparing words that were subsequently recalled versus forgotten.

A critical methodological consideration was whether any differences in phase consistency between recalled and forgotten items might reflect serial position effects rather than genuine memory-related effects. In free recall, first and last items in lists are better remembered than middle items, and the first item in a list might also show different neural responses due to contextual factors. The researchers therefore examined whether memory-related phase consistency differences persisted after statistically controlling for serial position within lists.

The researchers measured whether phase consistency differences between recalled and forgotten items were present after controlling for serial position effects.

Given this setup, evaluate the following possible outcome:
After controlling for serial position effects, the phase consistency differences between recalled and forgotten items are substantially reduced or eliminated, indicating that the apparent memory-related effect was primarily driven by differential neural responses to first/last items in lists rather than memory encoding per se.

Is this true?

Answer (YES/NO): NO